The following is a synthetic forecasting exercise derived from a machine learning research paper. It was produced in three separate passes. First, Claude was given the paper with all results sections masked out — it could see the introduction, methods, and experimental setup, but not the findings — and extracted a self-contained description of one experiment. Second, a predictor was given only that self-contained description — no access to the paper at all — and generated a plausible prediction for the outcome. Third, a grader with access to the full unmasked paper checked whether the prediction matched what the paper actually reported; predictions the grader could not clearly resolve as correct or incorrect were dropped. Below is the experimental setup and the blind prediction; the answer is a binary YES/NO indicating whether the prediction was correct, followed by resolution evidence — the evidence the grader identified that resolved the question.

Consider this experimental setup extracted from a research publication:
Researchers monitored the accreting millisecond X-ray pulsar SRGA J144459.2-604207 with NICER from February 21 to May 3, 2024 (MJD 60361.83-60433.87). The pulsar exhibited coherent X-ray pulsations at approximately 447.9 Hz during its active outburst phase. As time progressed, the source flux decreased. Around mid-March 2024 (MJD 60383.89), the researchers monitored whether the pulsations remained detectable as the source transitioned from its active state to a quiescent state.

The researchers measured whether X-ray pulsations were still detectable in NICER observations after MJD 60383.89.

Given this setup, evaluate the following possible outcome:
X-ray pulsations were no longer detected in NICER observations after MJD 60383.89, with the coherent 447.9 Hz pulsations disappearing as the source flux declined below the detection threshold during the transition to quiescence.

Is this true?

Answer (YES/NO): YES